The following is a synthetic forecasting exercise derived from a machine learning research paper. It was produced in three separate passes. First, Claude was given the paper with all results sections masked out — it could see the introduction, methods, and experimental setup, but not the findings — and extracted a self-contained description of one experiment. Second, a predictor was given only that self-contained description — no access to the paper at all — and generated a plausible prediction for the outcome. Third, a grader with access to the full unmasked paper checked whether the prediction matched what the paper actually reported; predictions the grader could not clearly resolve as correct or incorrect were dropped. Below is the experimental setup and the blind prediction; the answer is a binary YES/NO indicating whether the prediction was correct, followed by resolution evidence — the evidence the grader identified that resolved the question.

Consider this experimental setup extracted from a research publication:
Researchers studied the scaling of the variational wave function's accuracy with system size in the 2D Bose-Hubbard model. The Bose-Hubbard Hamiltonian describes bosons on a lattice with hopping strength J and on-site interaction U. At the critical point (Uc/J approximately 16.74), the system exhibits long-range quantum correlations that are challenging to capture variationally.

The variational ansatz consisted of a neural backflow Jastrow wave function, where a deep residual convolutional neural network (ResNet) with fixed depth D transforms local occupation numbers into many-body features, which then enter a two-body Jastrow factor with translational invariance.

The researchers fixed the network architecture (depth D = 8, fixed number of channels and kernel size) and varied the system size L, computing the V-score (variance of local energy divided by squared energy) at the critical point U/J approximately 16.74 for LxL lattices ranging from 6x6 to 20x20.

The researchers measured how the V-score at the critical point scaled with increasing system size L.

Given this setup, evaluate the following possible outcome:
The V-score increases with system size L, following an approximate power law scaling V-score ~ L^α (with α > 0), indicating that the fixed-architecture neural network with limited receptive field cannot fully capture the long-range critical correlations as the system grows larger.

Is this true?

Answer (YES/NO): NO